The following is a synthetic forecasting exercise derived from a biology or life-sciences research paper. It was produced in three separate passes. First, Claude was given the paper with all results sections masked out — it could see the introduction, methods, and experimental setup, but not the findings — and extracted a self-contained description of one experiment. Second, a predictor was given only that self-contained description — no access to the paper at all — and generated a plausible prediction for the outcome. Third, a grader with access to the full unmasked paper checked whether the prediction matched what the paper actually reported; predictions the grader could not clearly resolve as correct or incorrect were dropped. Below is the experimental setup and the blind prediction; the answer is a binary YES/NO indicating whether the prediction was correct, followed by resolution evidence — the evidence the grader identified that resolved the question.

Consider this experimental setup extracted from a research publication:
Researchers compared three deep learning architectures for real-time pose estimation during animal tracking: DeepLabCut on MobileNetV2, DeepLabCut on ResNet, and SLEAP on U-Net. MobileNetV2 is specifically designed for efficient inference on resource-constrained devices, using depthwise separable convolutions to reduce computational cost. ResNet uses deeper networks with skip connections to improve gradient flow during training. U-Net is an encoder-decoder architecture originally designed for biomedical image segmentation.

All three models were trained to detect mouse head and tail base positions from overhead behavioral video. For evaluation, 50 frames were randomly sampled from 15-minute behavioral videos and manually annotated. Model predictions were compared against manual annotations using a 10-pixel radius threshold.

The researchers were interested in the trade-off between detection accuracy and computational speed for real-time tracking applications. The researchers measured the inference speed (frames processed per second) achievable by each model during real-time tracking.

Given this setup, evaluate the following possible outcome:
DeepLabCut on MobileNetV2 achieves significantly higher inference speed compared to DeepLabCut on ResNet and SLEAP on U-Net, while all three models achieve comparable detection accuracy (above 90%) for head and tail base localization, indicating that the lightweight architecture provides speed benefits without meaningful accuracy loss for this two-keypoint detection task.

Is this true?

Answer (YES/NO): NO